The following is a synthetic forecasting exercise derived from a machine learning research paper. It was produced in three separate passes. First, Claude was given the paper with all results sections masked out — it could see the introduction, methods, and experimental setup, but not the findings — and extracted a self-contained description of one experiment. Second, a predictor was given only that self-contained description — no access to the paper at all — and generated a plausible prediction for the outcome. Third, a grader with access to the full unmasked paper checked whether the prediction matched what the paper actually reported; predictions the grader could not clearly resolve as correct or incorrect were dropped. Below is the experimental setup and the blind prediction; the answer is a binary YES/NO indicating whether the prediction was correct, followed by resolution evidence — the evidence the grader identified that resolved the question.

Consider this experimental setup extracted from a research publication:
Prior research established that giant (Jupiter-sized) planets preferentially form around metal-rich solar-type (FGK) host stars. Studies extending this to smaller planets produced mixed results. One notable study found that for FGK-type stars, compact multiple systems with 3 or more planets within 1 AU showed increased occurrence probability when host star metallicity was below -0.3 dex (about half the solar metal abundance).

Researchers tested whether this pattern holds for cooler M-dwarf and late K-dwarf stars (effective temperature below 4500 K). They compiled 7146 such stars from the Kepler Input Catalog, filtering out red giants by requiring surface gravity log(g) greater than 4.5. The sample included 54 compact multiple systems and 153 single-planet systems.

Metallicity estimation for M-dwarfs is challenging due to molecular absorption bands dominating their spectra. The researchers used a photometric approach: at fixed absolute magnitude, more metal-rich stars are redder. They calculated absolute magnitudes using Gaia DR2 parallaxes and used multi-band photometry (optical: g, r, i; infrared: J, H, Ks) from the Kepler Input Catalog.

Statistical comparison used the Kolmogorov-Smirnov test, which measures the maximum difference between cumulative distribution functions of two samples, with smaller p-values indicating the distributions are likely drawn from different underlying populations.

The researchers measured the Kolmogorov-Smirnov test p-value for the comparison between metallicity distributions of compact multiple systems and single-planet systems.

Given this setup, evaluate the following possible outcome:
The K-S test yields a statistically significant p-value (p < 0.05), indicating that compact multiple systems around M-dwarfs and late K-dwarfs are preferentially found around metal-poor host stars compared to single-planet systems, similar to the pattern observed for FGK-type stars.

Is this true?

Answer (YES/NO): YES